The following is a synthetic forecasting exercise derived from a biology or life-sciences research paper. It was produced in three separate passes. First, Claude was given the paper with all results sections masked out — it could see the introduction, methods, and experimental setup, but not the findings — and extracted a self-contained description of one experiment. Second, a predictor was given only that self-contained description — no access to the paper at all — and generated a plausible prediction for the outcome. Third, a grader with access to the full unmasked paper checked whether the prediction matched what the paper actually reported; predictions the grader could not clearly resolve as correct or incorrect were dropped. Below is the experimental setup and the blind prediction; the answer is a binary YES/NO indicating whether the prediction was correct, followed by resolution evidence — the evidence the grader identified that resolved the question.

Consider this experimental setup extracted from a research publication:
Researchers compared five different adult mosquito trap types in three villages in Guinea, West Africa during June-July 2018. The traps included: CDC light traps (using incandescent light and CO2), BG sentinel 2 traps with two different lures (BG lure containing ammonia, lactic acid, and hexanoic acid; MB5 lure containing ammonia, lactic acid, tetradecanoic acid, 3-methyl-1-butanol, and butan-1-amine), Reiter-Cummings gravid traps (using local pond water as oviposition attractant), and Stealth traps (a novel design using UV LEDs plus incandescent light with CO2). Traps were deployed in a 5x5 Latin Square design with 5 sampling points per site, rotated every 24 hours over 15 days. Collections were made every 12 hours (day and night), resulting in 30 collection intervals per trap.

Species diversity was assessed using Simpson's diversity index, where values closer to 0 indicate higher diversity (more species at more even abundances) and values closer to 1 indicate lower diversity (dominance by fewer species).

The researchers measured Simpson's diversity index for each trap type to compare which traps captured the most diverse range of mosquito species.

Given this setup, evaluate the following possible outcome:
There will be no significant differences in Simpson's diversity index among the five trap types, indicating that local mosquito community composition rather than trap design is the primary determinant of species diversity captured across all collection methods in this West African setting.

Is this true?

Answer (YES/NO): NO